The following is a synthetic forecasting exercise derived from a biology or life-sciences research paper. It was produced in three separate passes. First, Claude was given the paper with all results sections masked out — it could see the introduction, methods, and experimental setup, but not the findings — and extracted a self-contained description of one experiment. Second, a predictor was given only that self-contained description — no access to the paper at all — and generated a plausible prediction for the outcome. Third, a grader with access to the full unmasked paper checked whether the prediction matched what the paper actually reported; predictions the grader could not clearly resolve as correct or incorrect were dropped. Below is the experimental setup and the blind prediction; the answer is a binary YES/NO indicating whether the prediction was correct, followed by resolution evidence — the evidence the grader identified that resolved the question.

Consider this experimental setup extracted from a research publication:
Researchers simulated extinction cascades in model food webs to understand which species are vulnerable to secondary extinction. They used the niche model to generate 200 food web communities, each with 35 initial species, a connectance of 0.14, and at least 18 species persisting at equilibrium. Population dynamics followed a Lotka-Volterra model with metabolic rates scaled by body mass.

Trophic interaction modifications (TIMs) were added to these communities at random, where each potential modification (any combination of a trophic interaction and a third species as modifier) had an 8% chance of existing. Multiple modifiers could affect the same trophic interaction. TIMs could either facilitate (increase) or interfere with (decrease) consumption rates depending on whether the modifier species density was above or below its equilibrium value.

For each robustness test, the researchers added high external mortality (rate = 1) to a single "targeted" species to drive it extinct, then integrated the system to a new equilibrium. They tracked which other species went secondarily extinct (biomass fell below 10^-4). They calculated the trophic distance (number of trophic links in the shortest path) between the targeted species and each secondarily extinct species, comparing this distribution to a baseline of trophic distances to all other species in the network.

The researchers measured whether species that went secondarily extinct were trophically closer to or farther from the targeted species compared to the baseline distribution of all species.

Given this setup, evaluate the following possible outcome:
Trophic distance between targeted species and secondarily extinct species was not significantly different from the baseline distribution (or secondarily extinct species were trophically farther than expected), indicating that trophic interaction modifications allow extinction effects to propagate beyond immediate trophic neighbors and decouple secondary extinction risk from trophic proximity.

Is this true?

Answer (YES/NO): NO